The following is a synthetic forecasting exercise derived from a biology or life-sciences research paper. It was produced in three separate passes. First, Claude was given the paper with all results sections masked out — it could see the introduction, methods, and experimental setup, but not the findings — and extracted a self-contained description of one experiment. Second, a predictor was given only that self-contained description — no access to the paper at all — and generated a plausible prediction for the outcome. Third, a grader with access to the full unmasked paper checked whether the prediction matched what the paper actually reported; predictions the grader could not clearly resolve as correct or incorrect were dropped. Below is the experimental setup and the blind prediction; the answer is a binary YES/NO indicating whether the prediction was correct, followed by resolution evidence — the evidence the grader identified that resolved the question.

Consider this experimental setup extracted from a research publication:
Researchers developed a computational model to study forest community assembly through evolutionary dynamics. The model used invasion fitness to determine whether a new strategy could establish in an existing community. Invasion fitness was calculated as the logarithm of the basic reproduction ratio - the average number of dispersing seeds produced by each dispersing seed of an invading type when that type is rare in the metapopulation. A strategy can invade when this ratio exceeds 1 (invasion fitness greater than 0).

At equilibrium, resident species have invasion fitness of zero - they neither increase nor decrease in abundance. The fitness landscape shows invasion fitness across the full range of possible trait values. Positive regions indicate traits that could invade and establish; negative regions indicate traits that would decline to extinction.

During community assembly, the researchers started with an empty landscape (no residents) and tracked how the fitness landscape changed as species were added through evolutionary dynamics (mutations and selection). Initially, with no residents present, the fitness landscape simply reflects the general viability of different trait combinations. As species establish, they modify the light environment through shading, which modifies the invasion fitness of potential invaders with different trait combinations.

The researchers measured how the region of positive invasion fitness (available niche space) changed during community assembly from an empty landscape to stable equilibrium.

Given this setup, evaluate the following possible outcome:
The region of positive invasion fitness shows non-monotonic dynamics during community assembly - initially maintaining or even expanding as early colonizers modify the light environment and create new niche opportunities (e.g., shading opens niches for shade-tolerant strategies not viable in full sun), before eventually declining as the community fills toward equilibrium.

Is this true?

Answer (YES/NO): NO